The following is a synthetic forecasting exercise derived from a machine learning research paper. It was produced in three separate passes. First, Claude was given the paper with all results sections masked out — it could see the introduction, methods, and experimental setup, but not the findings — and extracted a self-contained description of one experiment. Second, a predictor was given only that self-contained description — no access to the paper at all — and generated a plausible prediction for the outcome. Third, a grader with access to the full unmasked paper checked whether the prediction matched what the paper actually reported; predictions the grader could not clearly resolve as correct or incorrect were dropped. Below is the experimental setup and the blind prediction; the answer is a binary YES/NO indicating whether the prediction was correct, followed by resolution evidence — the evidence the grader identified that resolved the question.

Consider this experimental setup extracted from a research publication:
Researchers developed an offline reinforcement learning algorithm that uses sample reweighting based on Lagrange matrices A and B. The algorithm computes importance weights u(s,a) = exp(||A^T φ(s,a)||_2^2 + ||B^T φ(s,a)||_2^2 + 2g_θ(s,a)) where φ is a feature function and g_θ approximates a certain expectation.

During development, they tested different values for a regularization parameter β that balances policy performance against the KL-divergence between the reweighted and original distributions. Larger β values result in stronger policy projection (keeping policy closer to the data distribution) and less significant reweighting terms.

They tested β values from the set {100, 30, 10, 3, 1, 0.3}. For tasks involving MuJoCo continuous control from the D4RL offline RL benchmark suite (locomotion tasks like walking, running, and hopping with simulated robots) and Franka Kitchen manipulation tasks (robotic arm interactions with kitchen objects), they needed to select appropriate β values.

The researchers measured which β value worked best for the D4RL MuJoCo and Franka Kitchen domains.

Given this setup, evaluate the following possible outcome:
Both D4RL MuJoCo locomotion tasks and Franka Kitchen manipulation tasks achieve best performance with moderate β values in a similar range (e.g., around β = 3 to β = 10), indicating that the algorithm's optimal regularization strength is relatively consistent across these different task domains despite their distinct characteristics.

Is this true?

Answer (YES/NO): NO